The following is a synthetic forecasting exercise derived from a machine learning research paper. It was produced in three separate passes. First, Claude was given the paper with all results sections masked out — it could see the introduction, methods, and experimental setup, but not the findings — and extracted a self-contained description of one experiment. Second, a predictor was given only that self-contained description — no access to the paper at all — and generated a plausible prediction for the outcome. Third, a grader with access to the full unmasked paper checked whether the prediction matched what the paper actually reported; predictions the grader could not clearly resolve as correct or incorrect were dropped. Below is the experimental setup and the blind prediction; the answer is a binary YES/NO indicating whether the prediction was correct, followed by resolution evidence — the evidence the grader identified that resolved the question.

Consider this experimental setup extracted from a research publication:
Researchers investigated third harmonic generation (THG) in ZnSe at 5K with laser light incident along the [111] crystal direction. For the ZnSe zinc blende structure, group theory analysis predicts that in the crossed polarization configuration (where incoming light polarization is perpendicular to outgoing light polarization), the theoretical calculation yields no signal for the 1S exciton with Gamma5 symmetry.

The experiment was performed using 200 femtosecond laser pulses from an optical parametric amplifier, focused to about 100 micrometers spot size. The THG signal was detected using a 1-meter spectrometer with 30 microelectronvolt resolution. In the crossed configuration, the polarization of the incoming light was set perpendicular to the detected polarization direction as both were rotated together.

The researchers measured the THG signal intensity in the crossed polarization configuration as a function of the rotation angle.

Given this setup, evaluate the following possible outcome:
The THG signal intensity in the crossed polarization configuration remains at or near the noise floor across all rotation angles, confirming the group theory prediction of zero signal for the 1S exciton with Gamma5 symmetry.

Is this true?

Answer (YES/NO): NO